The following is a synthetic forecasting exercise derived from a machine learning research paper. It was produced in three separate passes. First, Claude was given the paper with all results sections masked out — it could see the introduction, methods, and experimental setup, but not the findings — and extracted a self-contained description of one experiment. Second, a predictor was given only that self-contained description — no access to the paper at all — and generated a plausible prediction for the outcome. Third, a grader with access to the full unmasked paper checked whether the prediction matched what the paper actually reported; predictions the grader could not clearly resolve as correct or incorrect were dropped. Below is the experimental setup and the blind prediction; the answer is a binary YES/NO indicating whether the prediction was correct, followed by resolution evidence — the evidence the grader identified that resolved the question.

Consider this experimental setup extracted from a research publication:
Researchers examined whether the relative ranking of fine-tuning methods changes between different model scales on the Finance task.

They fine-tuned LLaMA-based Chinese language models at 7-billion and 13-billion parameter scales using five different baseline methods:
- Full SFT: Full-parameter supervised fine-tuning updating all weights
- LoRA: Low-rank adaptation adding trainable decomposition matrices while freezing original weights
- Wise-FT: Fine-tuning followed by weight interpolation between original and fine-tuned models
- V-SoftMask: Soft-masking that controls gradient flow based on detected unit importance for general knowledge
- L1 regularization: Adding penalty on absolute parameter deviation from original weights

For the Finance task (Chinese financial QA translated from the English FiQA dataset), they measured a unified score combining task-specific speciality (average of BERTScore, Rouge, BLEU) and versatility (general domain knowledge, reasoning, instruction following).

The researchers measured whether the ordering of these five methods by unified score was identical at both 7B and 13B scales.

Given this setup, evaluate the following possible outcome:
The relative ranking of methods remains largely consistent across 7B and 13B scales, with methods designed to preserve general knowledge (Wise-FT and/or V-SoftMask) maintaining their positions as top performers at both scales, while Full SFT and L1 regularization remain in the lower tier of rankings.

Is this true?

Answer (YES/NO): NO